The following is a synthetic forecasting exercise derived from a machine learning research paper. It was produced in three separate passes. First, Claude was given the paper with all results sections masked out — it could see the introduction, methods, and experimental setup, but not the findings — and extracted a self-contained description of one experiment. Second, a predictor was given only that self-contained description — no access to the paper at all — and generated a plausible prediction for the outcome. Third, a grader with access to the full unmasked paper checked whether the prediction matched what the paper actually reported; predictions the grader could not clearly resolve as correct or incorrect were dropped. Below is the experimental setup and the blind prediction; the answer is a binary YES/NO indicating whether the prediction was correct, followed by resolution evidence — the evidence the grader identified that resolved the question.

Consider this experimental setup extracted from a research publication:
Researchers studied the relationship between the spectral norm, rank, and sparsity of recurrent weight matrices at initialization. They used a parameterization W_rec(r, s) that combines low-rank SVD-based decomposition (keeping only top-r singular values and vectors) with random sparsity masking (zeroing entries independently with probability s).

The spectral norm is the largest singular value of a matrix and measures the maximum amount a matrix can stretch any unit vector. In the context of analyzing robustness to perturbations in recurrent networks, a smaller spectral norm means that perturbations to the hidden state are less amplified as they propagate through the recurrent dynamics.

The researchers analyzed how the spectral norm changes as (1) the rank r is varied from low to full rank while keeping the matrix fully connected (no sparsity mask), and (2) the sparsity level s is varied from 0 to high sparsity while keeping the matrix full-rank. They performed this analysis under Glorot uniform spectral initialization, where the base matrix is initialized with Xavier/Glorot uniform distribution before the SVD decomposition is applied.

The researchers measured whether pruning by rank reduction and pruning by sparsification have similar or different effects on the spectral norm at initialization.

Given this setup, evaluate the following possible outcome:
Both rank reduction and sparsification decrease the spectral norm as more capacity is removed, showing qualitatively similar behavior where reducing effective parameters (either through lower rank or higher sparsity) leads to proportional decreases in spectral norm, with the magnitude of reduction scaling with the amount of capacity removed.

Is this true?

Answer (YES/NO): NO